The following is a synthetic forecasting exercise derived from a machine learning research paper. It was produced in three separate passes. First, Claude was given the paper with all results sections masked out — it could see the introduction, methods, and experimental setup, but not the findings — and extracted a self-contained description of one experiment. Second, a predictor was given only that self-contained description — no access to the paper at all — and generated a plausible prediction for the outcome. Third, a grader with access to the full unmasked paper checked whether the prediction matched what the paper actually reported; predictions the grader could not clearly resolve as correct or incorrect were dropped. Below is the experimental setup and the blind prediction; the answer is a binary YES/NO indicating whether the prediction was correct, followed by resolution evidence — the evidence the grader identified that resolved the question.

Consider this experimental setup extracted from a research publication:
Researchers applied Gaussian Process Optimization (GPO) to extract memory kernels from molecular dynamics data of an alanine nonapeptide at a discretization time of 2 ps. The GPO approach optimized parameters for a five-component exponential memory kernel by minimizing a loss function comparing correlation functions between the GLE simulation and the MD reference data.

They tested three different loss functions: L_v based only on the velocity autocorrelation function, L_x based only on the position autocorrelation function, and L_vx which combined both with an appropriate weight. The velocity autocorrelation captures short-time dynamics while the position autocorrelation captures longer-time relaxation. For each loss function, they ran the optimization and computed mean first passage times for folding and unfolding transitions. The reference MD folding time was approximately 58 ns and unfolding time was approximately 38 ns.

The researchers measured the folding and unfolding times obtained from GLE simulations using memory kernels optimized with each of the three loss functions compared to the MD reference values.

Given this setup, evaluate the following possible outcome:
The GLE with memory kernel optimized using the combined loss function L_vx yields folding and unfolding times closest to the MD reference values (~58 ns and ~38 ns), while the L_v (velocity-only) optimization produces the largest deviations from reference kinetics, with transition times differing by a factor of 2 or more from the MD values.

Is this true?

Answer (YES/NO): YES